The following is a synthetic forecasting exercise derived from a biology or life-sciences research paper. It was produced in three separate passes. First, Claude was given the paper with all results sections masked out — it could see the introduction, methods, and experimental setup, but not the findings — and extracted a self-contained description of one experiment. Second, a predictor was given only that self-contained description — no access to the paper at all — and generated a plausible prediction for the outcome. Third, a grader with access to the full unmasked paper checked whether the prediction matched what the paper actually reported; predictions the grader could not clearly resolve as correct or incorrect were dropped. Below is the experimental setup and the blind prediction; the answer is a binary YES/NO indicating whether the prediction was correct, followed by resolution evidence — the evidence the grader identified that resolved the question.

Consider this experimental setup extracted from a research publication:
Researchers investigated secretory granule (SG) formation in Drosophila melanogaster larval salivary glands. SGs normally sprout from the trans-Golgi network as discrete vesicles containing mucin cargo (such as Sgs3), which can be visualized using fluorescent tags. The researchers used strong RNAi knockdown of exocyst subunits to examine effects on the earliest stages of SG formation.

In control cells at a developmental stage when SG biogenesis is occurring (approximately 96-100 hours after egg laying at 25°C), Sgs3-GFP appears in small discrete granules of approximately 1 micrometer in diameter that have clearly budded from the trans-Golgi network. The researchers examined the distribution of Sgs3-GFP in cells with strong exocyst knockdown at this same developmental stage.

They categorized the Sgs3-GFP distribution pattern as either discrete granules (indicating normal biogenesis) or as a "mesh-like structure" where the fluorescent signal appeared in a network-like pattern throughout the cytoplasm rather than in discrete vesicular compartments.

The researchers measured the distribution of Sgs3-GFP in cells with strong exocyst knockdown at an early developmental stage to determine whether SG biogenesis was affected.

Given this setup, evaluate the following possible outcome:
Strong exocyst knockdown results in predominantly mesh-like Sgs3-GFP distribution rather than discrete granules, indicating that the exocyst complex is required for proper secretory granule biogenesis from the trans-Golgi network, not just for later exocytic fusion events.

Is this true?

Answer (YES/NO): YES